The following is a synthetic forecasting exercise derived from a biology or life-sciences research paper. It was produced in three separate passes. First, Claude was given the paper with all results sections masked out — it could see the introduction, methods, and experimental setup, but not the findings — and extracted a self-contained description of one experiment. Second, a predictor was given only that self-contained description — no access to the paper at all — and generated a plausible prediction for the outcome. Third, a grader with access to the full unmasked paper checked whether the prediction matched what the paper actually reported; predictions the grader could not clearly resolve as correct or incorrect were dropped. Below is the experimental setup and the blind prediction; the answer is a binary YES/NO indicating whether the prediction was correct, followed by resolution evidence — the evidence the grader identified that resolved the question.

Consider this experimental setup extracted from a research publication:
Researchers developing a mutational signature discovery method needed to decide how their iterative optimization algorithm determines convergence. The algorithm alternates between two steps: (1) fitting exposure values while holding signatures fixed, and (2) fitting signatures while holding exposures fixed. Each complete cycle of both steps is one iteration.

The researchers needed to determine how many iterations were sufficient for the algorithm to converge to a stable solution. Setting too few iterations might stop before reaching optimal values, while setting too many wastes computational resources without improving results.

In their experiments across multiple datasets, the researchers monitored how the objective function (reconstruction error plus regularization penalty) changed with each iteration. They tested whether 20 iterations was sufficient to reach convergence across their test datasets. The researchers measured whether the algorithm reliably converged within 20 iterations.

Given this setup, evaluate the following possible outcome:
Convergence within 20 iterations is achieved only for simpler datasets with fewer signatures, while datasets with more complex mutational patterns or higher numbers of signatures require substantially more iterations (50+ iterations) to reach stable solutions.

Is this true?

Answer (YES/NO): NO